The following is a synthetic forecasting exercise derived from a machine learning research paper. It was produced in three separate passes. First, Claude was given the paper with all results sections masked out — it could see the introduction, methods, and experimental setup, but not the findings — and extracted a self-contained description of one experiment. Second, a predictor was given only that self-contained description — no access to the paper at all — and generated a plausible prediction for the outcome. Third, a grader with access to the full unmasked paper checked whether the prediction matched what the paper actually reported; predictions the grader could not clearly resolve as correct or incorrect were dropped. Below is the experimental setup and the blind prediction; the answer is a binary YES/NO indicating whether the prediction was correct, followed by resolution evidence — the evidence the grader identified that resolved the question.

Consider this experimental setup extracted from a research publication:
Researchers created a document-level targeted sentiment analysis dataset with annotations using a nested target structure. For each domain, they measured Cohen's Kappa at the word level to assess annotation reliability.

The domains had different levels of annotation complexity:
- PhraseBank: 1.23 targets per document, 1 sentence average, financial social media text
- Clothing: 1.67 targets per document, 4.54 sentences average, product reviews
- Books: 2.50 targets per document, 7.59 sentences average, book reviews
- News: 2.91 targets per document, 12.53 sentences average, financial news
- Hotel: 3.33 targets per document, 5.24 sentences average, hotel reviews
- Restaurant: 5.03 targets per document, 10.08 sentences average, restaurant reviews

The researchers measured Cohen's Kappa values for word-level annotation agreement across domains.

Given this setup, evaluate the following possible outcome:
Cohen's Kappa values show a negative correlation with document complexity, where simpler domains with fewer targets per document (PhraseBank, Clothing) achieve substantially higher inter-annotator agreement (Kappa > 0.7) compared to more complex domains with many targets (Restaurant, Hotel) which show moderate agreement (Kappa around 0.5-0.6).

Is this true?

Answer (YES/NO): NO